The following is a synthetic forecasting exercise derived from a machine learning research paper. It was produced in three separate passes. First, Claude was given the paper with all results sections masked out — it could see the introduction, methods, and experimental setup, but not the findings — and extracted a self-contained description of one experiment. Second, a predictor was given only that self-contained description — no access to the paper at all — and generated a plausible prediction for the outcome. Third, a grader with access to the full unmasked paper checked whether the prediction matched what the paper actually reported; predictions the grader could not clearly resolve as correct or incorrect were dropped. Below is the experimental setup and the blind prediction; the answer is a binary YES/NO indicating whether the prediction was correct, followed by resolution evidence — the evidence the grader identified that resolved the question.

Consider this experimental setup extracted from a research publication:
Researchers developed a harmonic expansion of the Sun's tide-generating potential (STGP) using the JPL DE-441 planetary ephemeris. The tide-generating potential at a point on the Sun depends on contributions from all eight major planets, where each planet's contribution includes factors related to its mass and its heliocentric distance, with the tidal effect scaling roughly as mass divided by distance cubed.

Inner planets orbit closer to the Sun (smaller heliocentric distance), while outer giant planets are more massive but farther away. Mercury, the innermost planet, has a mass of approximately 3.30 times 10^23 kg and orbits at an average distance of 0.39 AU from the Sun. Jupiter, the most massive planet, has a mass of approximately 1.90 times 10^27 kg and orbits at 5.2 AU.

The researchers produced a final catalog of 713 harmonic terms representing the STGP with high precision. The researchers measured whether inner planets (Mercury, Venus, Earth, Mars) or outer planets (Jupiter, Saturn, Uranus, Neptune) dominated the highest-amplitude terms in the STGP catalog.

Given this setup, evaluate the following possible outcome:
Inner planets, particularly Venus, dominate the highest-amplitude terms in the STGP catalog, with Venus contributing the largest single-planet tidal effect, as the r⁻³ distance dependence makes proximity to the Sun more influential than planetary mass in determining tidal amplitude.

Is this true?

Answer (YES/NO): NO